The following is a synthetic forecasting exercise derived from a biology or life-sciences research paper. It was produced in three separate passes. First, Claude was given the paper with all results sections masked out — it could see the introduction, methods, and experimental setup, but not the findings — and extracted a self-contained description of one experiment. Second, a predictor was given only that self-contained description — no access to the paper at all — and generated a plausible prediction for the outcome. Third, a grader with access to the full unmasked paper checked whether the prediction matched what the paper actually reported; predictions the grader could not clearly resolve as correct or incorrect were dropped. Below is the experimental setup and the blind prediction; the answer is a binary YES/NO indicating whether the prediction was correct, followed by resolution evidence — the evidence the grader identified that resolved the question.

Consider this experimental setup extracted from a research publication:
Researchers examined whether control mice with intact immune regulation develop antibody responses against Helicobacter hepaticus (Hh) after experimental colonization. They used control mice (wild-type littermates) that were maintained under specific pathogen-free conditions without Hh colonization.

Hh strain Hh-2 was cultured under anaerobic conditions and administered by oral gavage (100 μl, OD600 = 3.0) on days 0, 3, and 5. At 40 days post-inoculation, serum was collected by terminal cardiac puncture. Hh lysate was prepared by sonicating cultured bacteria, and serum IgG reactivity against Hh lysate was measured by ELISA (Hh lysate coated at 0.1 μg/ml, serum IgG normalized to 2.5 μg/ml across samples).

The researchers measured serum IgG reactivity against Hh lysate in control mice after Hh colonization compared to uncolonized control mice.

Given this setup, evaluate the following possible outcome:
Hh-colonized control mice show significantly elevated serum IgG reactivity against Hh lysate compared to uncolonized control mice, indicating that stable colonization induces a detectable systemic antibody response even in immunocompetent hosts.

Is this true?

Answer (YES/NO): NO